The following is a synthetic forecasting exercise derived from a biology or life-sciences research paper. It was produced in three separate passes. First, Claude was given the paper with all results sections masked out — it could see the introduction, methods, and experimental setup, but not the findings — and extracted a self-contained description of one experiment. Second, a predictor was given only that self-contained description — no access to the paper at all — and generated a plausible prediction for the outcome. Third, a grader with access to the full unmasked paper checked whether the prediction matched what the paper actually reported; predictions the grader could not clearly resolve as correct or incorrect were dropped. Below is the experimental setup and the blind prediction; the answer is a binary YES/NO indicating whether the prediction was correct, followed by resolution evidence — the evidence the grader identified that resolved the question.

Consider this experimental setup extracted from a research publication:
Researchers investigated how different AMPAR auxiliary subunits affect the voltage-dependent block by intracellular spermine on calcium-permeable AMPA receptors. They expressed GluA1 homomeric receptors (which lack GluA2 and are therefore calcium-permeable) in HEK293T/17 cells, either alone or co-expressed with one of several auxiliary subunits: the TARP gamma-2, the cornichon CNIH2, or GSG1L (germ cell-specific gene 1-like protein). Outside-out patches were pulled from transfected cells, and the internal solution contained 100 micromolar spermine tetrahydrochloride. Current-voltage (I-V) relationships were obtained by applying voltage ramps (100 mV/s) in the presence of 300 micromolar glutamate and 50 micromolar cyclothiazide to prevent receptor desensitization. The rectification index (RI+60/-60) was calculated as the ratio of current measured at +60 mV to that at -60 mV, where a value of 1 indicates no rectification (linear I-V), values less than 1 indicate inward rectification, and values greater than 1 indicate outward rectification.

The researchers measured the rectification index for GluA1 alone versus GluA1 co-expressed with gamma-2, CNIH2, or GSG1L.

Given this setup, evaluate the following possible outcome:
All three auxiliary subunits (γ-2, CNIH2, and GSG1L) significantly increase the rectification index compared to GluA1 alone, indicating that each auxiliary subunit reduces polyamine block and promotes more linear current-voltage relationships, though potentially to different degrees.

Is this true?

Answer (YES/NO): NO